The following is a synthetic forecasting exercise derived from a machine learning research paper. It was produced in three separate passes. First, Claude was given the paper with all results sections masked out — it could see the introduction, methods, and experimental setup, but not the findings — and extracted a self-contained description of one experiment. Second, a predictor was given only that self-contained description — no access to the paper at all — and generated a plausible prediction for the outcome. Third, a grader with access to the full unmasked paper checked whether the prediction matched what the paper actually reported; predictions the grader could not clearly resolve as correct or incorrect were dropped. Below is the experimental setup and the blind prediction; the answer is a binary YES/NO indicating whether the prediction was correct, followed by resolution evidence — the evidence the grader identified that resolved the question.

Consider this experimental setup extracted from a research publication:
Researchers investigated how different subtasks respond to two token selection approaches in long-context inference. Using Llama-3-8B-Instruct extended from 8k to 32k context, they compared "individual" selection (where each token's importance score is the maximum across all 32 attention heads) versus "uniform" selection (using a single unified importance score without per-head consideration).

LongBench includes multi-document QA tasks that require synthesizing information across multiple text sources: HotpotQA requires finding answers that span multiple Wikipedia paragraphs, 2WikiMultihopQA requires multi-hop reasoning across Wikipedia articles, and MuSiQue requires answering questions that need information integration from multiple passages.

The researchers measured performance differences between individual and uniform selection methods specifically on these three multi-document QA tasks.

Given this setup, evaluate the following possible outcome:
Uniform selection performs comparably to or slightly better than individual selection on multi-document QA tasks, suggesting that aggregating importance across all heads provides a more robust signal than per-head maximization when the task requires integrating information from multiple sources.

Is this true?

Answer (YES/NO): NO